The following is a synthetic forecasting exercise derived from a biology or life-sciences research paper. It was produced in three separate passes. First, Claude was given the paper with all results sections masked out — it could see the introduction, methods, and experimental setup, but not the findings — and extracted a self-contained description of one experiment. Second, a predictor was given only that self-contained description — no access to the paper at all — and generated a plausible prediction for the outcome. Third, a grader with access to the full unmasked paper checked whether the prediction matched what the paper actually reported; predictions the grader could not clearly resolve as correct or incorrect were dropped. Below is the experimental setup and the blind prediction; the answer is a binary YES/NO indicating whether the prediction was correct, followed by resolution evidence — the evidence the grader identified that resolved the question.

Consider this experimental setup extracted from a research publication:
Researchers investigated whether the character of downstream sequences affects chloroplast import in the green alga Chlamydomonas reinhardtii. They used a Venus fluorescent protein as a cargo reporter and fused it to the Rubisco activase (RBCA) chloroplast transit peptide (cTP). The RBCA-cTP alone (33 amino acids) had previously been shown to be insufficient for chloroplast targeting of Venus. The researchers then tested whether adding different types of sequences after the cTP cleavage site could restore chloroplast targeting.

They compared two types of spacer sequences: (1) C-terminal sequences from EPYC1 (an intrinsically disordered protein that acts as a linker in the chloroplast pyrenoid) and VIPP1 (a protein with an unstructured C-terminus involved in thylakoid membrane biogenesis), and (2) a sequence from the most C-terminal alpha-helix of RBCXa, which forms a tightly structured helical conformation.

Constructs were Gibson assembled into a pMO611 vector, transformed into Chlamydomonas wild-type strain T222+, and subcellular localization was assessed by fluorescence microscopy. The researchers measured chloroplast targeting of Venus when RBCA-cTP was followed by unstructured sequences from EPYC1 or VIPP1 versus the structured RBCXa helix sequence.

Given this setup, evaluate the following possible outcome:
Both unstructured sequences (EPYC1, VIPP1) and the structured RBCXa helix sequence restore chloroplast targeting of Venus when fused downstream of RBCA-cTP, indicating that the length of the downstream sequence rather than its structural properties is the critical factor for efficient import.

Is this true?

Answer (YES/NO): NO